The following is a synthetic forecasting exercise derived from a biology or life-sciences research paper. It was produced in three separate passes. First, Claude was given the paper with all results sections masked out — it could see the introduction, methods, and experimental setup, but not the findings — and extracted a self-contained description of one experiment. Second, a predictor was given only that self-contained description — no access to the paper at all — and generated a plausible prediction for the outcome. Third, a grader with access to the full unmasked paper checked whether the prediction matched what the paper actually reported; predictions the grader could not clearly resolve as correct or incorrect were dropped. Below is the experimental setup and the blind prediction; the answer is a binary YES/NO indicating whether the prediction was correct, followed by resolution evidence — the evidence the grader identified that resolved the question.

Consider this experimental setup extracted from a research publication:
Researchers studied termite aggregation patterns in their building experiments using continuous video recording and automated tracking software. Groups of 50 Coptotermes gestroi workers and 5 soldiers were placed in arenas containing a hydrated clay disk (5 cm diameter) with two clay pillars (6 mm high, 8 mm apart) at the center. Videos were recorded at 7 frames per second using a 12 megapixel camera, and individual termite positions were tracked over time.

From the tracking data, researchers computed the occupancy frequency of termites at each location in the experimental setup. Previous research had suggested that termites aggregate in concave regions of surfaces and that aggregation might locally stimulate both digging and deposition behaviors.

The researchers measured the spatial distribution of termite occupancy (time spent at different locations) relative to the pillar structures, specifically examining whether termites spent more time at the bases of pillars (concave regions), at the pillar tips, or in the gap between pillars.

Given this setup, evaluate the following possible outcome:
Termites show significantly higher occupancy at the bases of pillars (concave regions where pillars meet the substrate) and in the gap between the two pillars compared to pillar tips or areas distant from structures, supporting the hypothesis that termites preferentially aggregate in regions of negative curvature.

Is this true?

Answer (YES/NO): YES